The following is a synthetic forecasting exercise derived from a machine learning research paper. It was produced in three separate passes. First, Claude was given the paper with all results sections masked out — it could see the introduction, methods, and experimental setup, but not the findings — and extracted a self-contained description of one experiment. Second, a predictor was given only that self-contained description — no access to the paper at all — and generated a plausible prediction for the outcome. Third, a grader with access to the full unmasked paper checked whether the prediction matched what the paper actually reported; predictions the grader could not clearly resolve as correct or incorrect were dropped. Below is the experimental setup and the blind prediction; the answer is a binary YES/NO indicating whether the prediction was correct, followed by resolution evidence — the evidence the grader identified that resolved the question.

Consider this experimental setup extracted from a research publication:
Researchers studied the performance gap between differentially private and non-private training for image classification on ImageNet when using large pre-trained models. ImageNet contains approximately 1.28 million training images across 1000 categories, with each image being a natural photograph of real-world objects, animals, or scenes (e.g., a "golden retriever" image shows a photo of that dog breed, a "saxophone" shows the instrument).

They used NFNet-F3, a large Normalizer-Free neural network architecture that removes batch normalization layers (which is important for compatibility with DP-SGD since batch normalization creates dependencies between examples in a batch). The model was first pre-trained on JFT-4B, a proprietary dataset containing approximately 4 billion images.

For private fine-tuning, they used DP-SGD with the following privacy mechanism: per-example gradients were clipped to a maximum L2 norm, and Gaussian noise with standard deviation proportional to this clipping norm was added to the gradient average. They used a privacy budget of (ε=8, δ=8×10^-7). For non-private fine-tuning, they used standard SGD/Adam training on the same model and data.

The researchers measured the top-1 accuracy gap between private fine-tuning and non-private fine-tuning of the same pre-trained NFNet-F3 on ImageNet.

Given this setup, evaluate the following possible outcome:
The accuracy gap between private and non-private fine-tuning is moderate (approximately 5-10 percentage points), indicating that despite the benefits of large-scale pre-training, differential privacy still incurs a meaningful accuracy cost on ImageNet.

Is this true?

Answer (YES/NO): NO